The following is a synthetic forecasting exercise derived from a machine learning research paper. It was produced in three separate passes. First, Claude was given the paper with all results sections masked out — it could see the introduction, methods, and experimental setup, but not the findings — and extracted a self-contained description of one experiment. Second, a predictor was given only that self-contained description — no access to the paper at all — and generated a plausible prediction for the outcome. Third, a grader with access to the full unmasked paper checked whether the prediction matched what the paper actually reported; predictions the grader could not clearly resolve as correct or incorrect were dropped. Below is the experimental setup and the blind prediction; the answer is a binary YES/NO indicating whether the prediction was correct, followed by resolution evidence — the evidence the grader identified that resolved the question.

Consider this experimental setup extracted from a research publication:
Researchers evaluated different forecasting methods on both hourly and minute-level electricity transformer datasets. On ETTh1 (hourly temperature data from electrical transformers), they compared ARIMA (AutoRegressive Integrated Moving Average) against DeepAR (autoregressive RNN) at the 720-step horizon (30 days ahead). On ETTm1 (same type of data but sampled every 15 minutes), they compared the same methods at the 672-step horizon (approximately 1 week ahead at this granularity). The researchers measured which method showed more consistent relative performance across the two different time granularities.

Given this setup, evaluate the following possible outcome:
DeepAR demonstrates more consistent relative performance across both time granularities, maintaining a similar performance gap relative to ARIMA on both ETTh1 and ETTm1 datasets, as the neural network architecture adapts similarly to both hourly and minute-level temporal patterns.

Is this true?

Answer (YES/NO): NO